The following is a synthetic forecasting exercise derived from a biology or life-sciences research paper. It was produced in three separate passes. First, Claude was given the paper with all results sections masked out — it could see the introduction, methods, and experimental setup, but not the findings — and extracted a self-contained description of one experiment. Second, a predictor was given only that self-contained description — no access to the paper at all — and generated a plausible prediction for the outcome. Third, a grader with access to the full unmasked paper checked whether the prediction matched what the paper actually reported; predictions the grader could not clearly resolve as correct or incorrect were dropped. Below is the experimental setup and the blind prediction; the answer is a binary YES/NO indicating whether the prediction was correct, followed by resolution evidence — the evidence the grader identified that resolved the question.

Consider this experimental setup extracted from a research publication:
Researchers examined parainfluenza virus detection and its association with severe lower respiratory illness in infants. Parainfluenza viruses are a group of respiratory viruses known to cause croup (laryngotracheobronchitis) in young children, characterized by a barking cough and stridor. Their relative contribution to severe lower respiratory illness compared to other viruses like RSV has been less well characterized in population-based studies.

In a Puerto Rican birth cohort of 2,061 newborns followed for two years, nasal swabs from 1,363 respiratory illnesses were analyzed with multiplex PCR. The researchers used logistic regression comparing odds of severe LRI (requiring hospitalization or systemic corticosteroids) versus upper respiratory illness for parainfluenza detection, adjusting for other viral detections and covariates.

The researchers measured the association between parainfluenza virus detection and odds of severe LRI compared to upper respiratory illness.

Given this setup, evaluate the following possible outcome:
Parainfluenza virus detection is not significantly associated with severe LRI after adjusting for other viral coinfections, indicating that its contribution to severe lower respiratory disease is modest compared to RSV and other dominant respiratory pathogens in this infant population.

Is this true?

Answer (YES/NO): NO